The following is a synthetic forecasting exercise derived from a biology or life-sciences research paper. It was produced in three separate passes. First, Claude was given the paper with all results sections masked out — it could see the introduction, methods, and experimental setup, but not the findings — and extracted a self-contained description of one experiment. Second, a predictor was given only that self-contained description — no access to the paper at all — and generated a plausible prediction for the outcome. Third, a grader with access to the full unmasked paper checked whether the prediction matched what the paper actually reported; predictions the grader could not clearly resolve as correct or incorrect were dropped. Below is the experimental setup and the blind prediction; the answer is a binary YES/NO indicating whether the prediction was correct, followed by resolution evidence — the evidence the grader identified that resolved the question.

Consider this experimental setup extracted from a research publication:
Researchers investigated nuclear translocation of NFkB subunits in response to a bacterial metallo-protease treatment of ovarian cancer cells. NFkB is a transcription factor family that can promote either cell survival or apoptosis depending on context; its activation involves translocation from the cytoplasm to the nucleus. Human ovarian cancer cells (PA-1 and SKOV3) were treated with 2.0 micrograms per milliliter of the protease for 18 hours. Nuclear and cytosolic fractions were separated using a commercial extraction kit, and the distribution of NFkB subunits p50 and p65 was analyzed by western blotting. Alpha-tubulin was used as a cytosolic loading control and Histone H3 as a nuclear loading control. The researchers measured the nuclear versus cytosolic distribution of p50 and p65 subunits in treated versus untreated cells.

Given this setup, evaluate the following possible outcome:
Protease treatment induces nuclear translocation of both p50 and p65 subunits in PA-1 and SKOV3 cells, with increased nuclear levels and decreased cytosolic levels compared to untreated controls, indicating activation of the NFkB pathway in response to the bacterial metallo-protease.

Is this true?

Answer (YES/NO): YES